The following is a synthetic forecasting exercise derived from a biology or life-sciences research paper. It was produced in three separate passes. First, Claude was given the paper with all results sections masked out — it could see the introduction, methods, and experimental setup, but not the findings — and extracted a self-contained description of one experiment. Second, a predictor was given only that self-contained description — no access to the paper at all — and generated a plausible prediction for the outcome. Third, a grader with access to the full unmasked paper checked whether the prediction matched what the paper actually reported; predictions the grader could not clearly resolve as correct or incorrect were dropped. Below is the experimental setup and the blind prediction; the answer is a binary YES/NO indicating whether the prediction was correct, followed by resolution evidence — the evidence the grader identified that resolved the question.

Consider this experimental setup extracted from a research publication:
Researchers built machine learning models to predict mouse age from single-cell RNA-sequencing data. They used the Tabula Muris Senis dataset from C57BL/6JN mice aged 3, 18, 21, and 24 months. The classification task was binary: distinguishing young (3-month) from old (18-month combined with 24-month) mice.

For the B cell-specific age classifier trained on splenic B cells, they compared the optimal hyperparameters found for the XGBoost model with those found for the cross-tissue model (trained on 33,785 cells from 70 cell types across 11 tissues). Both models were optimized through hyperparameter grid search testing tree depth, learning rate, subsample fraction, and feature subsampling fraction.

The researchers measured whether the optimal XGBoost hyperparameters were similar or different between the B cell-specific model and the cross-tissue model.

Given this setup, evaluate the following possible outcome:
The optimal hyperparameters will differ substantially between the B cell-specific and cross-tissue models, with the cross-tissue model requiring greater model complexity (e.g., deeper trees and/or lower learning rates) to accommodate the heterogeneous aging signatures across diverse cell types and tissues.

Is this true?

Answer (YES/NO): NO